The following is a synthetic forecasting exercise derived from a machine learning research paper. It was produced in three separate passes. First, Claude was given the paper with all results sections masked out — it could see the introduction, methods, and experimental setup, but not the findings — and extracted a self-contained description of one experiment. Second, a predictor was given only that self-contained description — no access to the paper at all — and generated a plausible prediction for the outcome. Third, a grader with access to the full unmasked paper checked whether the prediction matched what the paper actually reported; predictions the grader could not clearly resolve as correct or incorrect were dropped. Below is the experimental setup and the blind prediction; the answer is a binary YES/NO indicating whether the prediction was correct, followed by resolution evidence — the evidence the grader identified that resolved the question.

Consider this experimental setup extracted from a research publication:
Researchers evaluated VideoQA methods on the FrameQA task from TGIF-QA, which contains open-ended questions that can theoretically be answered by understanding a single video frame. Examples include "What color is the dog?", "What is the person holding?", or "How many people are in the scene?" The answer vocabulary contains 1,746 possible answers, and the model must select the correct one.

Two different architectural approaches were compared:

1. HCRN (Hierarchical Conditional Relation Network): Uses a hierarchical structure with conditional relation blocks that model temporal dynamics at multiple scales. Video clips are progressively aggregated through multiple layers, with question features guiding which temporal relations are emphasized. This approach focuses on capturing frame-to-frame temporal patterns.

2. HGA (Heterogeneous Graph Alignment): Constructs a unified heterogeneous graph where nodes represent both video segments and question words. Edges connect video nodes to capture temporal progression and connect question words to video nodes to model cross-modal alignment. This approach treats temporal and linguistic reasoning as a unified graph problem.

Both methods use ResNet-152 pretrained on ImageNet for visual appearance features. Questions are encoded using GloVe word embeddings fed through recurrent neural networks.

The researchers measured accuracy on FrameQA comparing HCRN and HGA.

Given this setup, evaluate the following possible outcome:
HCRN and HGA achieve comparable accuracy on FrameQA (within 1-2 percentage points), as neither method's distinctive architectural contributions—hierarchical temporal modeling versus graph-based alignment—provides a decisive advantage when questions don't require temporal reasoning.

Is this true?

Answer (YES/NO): YES